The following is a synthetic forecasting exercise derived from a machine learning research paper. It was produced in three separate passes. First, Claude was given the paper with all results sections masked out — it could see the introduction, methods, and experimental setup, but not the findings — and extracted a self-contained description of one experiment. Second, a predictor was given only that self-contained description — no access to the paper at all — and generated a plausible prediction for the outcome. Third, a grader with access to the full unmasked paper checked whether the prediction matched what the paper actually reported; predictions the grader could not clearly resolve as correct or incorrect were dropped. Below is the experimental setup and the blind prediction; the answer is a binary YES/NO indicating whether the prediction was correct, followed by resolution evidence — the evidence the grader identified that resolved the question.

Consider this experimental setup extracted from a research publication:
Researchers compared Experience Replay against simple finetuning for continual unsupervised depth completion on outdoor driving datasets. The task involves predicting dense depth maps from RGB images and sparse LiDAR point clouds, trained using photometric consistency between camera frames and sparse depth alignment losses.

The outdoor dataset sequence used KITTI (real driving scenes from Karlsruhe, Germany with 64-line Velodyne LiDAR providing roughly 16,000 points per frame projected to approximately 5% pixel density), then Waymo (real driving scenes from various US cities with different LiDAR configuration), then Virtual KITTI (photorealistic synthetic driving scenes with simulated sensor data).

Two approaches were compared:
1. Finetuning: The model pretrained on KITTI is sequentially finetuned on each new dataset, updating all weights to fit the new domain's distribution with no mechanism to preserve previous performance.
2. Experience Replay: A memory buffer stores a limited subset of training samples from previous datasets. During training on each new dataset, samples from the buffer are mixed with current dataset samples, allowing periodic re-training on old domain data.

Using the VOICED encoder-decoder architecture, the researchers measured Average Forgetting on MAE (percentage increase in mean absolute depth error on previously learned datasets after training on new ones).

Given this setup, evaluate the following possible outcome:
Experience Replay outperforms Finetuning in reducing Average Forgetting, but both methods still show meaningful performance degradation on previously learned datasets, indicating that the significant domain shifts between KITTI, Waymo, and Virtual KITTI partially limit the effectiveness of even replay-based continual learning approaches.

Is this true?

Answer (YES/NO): YES